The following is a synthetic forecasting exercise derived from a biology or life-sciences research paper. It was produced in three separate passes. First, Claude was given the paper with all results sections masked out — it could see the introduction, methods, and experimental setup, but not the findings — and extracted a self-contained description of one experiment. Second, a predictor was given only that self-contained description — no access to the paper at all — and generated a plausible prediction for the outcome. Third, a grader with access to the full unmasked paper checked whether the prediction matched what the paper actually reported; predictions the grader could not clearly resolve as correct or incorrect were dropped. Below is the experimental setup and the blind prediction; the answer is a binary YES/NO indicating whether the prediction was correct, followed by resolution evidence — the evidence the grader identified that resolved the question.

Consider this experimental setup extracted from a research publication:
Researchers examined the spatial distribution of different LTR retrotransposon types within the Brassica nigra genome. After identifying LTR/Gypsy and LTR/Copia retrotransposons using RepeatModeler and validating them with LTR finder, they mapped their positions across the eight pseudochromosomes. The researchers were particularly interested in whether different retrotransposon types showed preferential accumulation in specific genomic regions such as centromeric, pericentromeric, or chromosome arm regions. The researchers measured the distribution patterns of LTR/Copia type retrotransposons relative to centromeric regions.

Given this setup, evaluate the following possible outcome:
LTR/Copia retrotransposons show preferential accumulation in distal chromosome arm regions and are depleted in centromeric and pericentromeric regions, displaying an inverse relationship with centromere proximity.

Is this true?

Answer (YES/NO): NO